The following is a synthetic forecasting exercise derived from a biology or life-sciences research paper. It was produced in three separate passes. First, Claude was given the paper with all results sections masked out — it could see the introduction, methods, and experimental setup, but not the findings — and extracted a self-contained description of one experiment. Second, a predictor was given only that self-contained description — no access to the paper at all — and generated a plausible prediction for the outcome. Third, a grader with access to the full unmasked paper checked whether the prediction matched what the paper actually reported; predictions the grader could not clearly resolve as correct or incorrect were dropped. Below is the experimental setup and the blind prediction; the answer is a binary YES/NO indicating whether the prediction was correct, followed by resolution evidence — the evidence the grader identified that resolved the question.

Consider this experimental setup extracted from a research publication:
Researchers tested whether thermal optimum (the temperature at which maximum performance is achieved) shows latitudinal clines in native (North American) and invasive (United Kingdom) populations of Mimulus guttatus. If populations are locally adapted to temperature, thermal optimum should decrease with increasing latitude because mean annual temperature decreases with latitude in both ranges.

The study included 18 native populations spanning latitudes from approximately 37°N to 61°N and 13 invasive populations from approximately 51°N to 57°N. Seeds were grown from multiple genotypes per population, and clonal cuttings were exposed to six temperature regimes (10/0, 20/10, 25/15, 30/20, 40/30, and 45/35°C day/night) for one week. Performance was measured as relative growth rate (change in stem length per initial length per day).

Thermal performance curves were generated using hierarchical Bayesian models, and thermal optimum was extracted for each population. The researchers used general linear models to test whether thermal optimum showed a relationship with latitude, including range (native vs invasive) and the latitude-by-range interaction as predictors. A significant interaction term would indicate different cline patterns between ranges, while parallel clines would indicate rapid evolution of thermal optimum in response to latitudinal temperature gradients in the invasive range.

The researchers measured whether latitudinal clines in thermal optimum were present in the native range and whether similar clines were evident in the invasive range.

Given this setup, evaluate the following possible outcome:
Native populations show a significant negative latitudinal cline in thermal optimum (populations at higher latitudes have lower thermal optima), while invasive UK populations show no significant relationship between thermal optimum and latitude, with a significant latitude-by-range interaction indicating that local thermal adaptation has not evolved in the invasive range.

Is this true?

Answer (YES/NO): NO